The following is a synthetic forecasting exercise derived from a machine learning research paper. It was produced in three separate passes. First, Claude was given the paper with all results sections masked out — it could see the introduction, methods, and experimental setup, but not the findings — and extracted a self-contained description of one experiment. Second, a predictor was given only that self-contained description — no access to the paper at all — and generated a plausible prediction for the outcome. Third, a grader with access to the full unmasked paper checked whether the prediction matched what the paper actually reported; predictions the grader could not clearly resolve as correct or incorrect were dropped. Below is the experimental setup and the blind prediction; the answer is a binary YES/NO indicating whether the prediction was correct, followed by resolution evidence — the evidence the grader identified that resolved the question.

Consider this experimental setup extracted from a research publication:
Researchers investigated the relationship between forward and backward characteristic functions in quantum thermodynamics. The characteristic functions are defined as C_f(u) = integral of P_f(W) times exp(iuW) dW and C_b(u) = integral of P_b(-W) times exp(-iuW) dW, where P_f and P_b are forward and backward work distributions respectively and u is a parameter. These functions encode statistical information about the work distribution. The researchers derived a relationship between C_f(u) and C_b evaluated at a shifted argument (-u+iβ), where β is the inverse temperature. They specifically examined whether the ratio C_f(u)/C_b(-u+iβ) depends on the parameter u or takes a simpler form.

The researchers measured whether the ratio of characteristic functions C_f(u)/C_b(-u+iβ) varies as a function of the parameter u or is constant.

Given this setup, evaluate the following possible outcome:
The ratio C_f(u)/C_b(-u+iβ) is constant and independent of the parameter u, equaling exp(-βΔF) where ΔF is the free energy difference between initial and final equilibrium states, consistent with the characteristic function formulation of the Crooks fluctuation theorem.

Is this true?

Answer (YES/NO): NO